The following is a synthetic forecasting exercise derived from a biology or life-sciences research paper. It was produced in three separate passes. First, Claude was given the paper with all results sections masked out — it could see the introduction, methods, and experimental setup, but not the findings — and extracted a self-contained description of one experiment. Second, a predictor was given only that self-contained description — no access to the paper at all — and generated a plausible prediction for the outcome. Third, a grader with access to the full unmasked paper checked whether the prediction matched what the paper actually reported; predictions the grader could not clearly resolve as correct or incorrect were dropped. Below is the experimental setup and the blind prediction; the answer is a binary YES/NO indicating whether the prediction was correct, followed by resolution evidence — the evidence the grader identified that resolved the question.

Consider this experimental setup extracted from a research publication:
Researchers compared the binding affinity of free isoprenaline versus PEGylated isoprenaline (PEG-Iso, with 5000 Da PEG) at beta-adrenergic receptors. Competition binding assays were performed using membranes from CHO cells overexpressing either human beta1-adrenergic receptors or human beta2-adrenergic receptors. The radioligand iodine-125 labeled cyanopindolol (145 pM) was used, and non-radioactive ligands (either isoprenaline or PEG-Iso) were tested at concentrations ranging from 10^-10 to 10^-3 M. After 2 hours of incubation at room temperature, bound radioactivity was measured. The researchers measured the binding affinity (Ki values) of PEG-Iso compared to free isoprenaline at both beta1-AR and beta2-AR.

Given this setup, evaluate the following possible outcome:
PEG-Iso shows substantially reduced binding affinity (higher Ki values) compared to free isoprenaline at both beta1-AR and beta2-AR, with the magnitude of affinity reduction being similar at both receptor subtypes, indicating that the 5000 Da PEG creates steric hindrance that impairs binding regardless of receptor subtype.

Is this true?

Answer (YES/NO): NO